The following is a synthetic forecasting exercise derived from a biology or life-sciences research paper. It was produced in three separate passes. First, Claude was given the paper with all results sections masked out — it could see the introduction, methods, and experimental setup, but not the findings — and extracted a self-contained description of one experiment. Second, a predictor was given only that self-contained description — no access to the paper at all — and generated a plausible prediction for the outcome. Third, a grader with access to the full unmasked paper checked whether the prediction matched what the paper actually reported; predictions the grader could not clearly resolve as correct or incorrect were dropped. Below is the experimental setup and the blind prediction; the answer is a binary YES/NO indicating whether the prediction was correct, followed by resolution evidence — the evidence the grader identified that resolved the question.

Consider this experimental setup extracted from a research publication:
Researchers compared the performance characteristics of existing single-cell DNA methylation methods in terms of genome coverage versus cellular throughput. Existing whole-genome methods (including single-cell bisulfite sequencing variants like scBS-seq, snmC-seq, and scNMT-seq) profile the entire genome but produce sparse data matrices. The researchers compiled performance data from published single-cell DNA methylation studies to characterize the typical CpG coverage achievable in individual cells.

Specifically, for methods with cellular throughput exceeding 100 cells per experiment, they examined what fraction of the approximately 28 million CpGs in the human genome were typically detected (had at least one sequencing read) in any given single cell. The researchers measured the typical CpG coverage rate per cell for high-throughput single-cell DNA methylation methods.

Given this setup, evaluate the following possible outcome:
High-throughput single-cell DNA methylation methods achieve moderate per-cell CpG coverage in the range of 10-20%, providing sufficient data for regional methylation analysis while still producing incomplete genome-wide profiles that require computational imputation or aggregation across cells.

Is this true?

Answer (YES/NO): NO